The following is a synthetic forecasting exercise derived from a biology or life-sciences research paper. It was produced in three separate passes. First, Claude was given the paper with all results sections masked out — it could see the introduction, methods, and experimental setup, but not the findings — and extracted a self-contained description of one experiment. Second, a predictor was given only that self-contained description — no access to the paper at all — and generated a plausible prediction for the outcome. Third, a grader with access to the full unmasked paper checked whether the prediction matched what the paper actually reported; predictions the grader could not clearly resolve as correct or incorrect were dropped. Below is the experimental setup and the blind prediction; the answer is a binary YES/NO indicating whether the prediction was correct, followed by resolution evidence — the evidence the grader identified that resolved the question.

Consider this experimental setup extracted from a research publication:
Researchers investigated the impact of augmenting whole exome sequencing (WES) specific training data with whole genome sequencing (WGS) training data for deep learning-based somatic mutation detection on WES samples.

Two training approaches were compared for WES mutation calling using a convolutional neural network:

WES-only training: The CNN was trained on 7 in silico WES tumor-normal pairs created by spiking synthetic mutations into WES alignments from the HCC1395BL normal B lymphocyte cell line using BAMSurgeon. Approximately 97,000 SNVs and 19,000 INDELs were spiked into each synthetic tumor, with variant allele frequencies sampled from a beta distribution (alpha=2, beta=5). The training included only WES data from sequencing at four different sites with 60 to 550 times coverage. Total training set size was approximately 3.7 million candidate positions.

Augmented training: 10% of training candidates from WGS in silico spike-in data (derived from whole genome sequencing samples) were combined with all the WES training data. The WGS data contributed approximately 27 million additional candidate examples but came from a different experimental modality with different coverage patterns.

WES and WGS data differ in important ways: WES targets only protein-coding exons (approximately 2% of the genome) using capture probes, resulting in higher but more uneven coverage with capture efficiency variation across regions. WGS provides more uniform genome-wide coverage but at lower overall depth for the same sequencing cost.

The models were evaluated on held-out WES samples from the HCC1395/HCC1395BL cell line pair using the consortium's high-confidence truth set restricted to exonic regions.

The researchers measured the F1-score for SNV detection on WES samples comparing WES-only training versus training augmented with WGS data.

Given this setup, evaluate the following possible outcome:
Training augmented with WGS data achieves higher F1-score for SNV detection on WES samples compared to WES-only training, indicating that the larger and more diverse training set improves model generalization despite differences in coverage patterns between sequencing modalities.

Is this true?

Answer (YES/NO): NO